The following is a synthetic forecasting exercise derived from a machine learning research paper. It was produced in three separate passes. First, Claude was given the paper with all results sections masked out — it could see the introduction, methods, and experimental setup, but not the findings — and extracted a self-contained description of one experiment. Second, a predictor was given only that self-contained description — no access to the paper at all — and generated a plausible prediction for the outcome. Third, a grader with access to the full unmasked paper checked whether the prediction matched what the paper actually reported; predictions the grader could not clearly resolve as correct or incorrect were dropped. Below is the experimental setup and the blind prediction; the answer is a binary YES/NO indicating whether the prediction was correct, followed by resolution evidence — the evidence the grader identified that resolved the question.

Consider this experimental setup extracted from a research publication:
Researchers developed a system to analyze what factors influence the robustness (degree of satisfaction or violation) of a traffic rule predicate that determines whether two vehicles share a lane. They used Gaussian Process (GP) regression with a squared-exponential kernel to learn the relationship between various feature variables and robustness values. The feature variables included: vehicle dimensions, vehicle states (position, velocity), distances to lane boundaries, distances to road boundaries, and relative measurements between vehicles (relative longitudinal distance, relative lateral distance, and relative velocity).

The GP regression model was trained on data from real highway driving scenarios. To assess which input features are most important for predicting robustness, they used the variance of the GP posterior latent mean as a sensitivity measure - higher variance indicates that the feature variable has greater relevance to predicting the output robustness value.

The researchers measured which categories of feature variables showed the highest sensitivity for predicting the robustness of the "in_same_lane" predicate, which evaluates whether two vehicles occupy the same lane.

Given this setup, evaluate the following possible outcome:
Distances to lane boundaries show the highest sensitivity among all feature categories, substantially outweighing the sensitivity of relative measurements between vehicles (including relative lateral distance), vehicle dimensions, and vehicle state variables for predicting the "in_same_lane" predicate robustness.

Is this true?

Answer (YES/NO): NO